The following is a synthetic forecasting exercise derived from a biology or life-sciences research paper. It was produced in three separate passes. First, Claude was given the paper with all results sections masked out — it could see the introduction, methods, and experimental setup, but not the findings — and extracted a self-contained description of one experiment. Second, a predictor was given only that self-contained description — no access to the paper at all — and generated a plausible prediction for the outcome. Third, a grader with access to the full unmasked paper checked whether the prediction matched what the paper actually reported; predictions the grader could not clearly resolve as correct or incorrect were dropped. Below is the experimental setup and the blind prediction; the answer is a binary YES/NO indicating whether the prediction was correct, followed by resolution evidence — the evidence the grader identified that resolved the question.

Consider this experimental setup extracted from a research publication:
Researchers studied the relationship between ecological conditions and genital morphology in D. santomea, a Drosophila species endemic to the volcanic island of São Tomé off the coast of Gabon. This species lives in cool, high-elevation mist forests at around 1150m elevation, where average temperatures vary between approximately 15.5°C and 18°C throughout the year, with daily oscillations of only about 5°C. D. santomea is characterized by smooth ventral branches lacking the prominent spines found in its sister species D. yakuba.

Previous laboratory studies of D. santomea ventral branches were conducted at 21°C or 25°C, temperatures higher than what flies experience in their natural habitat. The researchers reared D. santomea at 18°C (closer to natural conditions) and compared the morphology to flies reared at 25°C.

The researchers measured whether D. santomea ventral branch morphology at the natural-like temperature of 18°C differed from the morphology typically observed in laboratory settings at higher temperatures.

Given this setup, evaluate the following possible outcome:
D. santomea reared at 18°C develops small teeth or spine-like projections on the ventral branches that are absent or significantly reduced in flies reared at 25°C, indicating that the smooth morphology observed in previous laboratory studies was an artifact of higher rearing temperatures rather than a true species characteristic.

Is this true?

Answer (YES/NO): NO